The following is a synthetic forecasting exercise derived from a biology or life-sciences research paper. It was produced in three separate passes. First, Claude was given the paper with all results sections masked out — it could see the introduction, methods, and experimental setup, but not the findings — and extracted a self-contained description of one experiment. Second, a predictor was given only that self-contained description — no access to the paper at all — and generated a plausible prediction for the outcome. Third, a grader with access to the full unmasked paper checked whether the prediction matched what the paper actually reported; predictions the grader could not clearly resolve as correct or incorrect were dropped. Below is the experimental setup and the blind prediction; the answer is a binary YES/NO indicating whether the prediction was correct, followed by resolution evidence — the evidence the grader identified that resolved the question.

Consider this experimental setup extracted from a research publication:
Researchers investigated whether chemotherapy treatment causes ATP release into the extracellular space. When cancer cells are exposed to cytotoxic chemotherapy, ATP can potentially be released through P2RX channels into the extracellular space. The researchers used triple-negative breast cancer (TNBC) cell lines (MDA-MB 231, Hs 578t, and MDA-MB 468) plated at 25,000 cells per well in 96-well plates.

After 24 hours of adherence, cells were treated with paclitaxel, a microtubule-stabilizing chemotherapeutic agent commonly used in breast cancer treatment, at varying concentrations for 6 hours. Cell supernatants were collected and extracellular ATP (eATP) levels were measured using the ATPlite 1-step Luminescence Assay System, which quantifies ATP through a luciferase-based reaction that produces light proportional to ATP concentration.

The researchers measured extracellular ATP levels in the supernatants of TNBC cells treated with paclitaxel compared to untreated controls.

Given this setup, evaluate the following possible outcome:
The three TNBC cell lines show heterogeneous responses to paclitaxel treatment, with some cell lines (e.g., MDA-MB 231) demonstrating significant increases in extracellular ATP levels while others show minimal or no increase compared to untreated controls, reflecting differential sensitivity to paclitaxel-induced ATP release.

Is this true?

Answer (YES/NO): NO